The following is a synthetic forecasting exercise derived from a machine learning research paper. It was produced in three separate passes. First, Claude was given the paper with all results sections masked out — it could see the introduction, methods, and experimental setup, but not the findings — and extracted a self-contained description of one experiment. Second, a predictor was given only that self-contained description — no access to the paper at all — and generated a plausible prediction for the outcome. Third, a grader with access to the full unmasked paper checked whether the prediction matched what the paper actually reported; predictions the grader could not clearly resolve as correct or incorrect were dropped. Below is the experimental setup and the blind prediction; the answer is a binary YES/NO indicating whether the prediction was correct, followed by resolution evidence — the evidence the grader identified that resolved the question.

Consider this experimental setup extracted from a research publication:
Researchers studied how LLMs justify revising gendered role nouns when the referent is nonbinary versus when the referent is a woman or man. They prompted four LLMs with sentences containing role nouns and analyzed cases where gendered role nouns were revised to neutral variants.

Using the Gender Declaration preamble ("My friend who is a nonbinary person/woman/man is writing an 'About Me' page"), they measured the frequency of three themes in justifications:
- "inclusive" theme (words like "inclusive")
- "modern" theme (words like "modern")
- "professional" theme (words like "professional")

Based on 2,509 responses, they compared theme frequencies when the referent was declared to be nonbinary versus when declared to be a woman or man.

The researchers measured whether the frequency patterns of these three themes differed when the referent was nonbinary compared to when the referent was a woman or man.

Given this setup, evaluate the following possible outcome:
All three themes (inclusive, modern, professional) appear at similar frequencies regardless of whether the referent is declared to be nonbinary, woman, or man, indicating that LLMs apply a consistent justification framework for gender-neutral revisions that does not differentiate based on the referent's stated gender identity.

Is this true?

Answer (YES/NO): NO